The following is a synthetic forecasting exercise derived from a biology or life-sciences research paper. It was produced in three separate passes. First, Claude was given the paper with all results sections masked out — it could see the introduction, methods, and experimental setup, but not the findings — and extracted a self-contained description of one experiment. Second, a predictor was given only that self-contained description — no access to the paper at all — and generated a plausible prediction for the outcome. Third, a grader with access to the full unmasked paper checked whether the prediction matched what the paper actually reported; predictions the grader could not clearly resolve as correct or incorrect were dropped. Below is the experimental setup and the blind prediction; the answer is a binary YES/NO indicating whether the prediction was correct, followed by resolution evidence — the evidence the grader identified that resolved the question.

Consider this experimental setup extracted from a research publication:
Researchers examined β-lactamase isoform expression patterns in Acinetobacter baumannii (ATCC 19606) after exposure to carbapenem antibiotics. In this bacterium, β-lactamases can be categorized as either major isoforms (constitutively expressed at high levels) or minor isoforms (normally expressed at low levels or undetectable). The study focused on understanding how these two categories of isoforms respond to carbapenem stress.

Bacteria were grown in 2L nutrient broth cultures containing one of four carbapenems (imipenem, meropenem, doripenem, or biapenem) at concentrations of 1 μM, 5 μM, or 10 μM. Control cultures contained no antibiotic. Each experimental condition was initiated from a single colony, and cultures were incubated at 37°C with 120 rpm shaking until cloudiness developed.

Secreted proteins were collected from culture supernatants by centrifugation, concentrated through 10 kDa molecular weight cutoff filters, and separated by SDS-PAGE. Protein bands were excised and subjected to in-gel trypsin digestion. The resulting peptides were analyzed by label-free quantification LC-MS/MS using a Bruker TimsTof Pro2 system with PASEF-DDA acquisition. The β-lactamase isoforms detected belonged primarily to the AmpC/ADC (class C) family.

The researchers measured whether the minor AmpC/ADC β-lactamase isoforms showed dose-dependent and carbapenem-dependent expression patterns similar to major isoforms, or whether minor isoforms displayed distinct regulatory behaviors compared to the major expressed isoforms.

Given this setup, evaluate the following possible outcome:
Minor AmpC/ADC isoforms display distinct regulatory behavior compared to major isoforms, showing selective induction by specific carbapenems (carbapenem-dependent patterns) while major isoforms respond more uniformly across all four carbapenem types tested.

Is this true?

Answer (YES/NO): NO